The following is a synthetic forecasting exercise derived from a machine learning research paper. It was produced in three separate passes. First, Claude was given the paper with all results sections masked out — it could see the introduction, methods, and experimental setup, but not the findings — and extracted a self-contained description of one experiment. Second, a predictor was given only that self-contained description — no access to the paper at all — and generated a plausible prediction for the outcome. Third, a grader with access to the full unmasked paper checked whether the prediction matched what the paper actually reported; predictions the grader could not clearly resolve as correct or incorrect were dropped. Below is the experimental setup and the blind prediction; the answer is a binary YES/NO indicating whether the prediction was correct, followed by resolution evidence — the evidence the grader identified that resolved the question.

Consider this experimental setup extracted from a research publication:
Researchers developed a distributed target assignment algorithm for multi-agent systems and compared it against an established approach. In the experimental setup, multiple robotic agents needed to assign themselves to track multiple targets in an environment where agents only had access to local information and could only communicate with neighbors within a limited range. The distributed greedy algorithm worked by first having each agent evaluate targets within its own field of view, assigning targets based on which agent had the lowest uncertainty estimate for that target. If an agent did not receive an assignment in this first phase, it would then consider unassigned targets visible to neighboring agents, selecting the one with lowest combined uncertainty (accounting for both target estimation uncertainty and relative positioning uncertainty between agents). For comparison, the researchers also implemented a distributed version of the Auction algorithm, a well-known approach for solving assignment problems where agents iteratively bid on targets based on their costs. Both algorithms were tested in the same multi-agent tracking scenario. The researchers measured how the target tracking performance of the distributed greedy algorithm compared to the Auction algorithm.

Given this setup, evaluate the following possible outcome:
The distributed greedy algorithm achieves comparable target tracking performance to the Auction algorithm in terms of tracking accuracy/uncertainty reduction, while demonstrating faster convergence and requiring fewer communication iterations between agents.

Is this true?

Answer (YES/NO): NO